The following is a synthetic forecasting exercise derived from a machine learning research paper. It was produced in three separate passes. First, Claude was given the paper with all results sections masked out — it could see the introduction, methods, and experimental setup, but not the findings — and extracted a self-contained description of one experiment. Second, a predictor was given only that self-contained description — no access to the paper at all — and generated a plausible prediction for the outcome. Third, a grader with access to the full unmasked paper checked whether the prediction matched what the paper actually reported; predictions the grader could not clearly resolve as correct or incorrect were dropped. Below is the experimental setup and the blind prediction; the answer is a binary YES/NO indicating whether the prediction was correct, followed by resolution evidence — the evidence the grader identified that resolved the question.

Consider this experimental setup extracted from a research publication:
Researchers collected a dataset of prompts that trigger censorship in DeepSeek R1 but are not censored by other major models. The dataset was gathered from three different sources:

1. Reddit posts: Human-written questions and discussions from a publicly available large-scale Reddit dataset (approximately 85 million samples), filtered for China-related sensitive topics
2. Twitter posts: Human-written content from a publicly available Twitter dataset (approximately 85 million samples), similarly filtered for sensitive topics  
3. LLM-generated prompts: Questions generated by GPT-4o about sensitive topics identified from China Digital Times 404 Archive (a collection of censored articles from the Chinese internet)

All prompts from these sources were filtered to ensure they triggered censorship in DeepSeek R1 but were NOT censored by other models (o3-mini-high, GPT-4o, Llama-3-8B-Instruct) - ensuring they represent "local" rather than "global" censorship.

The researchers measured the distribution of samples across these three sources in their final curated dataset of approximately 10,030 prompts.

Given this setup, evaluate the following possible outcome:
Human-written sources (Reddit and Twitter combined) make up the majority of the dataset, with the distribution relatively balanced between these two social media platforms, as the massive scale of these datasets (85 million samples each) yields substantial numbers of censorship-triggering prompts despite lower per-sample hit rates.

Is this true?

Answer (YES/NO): YES